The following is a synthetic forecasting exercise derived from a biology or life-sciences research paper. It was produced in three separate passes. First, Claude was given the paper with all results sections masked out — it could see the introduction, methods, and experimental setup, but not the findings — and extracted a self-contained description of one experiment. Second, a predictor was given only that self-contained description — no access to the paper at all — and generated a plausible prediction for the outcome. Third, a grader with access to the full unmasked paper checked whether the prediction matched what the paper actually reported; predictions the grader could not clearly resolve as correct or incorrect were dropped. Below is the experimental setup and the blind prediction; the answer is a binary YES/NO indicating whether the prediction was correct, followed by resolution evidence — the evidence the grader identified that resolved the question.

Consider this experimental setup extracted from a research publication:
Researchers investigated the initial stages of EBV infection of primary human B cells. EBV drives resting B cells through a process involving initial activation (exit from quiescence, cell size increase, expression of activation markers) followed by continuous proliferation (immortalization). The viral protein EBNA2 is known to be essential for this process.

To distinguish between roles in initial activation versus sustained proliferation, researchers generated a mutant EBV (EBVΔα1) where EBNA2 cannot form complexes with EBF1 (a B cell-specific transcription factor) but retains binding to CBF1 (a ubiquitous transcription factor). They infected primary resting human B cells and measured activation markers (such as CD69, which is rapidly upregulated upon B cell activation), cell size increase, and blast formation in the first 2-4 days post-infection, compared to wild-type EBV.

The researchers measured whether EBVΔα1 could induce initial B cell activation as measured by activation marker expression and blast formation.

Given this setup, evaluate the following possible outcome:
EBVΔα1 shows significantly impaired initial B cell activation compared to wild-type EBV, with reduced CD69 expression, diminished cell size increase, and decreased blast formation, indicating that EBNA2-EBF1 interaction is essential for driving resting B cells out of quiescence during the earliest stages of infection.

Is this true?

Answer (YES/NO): NO